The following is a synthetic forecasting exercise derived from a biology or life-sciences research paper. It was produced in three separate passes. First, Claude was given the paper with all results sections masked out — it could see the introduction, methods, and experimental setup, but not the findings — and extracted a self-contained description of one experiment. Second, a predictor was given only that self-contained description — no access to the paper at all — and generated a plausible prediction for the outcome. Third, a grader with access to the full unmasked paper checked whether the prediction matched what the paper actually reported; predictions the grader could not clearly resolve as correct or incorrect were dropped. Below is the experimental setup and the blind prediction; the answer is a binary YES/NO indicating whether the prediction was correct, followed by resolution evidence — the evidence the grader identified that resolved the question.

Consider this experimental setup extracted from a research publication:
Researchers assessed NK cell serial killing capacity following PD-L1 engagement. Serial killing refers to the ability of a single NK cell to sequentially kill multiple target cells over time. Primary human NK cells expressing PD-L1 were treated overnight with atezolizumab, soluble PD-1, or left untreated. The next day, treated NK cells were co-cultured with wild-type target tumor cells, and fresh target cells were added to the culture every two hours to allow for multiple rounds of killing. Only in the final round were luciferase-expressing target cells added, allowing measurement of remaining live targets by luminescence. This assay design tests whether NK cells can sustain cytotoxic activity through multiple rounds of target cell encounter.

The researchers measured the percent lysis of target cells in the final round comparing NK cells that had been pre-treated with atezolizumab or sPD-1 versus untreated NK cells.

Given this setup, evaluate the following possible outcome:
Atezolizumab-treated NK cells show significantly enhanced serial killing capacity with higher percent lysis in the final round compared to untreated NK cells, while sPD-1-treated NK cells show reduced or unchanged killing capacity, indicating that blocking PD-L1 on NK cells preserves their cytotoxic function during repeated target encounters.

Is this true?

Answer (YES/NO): NO